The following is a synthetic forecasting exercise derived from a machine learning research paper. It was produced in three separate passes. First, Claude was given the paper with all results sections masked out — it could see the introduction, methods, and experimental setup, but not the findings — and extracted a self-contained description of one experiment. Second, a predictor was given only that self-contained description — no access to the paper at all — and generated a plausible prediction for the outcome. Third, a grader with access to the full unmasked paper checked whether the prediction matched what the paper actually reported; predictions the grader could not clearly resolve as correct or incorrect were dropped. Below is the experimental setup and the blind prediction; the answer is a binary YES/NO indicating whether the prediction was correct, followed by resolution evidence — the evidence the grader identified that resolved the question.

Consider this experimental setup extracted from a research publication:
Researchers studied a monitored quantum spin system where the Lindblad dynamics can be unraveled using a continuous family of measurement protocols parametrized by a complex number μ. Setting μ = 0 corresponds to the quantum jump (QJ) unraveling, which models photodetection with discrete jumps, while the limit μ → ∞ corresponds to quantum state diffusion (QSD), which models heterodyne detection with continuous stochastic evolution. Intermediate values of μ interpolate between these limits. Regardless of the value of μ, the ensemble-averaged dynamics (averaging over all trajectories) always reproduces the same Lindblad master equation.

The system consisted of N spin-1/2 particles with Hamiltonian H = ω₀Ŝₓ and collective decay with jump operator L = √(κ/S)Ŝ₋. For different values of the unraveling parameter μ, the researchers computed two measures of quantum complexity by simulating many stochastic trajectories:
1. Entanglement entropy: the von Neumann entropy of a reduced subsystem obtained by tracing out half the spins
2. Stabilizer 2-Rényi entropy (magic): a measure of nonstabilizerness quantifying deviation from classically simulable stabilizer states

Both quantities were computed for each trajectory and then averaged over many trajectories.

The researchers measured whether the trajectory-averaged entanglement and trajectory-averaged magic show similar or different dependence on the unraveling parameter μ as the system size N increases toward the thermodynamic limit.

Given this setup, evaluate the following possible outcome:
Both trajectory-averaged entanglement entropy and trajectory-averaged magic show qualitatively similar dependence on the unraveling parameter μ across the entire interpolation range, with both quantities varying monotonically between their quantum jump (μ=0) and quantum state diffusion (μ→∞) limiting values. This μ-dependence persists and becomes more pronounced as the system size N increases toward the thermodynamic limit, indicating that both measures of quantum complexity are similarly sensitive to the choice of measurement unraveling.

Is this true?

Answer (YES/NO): NO